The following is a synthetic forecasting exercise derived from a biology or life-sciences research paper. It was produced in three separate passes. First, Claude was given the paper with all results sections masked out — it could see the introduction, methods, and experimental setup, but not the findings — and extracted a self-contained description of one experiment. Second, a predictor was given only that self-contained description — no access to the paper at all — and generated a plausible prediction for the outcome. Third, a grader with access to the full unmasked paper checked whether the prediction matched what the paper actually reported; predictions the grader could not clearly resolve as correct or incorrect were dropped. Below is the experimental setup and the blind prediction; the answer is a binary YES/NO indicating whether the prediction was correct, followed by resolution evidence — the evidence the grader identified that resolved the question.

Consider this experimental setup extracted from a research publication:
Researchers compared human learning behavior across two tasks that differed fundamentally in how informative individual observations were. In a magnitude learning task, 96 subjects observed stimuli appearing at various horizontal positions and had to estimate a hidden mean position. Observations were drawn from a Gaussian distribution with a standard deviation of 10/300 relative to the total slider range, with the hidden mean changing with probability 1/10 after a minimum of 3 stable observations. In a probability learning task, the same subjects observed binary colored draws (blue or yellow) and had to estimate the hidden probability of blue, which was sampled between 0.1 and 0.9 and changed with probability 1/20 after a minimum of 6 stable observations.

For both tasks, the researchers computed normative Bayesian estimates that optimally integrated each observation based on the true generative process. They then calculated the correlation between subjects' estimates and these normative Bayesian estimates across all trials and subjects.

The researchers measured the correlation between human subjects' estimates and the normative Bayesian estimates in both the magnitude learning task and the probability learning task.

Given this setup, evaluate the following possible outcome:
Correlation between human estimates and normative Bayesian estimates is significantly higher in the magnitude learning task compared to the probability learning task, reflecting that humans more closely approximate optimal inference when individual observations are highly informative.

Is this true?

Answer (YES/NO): YES